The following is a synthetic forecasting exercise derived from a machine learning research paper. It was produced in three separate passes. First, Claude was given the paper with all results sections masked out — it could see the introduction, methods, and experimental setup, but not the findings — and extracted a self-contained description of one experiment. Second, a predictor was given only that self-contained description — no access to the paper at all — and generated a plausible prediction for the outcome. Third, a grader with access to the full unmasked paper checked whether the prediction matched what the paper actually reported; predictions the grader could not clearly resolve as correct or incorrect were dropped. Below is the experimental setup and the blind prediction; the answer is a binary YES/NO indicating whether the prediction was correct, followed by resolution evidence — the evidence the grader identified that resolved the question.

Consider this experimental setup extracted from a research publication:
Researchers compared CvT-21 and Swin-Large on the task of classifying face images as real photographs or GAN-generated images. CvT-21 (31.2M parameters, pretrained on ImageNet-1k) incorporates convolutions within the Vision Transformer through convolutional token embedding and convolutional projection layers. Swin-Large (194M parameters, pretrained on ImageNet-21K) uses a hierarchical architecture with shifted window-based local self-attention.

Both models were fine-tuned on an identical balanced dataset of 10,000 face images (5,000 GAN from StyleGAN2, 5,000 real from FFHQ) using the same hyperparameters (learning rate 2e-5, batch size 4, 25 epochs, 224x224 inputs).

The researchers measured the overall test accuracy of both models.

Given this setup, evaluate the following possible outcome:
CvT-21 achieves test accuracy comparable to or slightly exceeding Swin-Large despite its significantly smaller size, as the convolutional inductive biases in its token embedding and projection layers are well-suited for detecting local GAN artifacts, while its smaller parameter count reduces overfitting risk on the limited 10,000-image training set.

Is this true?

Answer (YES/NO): YES